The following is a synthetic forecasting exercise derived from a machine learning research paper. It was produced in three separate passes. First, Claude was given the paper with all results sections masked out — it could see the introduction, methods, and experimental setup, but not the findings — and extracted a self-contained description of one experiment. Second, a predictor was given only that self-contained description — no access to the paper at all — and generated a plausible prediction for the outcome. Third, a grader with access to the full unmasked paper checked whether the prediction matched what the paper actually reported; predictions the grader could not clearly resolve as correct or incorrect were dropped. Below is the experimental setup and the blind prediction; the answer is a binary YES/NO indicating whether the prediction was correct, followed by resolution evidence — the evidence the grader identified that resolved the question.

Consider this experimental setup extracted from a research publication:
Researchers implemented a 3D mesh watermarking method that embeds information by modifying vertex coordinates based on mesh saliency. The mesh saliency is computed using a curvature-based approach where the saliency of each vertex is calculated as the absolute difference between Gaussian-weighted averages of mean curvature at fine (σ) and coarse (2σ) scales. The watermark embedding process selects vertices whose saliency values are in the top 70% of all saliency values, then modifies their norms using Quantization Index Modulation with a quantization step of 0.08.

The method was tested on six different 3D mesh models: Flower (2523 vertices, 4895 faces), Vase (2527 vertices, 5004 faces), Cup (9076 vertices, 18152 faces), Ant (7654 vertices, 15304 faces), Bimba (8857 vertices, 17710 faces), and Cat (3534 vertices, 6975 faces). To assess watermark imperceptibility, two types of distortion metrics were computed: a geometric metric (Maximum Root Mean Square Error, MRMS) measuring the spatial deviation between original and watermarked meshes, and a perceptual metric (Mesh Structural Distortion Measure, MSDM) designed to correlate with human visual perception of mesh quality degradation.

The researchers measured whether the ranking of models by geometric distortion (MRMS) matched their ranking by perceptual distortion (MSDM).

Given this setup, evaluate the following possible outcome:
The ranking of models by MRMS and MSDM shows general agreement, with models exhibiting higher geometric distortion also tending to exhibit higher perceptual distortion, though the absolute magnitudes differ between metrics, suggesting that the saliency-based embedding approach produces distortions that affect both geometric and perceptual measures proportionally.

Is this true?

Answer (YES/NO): NO